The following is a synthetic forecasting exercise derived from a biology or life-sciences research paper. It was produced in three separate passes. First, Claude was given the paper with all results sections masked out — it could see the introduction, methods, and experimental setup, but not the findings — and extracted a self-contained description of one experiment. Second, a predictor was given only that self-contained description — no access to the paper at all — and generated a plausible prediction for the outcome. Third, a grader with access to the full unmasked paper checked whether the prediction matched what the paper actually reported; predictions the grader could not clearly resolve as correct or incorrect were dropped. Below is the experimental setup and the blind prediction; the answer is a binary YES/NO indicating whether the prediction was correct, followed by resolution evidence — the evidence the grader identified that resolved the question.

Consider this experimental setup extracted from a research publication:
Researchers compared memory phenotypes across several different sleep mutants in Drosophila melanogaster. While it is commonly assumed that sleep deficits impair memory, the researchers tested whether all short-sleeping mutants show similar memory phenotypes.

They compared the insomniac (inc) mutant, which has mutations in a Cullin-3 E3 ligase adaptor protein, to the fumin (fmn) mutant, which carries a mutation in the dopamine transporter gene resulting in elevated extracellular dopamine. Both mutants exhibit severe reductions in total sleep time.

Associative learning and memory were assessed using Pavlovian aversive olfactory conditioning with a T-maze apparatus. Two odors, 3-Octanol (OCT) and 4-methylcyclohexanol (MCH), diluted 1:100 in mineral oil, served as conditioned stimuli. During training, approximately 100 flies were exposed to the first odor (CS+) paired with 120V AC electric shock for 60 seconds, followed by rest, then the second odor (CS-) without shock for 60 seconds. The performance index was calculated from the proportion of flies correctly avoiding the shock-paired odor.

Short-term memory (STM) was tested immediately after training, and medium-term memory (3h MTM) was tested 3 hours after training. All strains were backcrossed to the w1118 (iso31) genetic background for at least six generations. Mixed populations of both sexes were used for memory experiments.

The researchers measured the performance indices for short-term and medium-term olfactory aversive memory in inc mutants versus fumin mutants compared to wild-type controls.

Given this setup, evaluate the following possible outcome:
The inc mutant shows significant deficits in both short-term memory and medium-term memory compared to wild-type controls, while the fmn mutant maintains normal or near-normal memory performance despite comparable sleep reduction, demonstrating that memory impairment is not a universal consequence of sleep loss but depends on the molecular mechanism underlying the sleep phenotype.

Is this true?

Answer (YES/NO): NO